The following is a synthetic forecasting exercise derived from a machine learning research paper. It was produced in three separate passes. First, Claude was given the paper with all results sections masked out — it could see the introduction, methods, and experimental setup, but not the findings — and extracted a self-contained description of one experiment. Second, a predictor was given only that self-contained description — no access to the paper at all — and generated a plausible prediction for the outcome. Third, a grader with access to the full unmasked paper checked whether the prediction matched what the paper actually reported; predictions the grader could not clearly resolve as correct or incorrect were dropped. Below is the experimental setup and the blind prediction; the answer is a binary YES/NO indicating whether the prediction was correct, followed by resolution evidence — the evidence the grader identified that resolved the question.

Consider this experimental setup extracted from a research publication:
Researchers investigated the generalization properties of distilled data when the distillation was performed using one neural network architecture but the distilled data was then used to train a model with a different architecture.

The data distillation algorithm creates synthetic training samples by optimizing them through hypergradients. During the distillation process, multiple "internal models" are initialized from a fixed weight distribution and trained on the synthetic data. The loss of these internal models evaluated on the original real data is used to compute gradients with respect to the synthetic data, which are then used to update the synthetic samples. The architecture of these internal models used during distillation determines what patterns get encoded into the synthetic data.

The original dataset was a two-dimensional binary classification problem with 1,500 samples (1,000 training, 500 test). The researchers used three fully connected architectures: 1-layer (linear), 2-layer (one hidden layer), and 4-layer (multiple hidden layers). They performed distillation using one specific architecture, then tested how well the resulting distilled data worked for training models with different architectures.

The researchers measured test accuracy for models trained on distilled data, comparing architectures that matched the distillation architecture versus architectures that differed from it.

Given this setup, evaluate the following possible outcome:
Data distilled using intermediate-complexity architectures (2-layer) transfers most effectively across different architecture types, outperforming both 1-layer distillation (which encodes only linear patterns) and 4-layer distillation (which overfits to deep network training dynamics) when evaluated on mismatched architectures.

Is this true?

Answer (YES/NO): NO